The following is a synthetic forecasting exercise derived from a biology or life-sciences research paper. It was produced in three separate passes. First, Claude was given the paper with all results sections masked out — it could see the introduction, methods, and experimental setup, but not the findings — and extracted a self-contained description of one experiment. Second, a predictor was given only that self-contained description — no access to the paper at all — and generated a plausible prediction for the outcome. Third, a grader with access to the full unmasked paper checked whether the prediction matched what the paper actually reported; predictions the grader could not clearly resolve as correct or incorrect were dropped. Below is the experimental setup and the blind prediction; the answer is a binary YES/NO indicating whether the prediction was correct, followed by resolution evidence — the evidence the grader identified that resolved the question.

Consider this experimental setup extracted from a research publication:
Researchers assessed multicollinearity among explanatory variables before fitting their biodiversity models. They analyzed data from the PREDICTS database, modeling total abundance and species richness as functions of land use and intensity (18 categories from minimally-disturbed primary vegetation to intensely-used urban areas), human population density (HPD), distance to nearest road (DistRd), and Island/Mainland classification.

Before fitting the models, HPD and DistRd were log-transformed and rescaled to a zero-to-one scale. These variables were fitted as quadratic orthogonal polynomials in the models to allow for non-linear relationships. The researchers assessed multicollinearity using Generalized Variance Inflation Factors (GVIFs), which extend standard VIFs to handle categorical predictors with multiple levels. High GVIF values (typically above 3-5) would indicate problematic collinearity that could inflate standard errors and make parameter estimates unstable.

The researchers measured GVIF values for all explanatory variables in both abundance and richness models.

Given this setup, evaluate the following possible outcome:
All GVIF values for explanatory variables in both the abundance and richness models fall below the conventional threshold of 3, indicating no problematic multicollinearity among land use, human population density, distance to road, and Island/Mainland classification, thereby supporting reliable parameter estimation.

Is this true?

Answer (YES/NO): YES